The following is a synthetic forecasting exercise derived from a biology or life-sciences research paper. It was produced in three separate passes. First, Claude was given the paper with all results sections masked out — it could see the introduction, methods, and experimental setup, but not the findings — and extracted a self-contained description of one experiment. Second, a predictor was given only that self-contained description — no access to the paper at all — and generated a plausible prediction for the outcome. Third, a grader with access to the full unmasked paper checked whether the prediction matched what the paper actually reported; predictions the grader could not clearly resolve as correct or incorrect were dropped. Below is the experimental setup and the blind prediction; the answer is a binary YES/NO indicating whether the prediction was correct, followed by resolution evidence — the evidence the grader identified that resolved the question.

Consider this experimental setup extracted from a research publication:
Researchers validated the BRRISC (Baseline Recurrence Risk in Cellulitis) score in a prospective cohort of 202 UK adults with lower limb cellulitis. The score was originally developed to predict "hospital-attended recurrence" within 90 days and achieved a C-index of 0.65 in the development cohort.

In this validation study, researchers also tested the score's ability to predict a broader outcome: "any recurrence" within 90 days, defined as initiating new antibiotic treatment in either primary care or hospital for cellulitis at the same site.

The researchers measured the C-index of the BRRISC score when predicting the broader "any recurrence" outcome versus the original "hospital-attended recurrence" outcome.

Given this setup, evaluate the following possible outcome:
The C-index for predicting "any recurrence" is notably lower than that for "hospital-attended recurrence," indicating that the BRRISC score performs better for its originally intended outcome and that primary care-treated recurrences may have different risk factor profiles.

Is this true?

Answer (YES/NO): YES